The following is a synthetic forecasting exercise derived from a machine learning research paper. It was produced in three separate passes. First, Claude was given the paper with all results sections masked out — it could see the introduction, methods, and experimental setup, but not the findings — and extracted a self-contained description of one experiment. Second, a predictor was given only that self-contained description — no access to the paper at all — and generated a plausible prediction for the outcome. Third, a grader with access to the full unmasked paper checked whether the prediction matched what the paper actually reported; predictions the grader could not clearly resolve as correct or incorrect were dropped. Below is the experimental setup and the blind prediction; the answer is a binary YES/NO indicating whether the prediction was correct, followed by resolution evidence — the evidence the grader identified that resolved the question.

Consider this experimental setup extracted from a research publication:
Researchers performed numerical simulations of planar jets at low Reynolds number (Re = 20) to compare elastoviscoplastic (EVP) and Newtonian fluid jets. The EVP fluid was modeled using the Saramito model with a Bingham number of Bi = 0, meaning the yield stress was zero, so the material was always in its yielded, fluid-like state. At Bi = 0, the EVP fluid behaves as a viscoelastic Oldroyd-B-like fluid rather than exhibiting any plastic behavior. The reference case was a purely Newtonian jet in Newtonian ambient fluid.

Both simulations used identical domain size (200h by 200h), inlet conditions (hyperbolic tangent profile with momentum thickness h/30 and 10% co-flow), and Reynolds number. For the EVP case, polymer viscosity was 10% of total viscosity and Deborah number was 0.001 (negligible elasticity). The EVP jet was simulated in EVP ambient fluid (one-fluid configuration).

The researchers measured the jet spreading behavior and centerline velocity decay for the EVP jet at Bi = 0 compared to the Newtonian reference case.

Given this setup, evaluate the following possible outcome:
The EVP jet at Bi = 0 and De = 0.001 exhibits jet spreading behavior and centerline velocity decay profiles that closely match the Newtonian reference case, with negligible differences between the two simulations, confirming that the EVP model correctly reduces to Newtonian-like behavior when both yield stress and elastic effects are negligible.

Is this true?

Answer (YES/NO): YES